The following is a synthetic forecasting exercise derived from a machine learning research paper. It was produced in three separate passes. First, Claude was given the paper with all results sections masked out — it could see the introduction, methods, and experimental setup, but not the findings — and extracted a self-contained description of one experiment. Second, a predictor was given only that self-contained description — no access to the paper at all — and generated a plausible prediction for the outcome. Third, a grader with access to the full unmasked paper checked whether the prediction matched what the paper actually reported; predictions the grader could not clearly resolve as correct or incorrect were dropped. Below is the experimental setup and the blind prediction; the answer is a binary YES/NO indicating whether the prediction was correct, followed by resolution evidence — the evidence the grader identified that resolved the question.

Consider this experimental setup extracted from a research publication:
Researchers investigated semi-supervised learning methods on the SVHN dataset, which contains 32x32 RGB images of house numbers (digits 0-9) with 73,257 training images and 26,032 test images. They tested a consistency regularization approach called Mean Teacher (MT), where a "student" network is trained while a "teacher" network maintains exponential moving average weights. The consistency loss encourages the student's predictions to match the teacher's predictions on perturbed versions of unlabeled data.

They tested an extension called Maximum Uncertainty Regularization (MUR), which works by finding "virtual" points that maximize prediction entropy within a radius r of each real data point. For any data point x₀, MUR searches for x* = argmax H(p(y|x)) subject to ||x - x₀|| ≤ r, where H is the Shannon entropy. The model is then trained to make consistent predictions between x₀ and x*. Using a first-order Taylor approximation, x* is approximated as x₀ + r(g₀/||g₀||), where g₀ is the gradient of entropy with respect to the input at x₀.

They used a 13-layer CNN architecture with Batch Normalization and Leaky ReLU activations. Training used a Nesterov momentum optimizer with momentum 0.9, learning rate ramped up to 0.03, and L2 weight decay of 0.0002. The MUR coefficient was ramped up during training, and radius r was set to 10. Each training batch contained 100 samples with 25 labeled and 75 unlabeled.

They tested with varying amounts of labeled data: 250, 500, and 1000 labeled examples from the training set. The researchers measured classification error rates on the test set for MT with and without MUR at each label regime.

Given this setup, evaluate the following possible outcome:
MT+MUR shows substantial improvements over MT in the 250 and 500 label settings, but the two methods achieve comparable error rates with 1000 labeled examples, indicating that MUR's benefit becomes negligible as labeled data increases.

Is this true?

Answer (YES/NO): NO